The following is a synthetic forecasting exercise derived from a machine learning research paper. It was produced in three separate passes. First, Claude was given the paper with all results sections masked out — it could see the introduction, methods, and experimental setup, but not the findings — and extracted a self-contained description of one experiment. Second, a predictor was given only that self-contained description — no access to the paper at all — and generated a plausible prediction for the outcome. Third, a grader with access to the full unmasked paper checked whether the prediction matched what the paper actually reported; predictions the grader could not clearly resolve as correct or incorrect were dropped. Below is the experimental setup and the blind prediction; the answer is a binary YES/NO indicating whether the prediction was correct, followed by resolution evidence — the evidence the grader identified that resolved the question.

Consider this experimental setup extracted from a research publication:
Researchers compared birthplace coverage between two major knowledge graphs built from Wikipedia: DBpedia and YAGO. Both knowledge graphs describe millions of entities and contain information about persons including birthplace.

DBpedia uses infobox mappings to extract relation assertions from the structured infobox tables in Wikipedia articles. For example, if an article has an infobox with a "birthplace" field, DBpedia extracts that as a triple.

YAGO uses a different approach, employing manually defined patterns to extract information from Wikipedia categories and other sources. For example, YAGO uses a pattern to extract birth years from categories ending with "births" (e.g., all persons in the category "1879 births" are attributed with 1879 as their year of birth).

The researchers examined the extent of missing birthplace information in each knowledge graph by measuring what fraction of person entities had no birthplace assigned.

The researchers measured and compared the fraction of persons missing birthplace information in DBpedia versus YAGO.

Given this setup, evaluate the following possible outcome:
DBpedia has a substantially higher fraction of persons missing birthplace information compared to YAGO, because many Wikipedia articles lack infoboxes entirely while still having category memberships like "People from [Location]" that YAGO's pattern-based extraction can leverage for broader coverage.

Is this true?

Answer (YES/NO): NO